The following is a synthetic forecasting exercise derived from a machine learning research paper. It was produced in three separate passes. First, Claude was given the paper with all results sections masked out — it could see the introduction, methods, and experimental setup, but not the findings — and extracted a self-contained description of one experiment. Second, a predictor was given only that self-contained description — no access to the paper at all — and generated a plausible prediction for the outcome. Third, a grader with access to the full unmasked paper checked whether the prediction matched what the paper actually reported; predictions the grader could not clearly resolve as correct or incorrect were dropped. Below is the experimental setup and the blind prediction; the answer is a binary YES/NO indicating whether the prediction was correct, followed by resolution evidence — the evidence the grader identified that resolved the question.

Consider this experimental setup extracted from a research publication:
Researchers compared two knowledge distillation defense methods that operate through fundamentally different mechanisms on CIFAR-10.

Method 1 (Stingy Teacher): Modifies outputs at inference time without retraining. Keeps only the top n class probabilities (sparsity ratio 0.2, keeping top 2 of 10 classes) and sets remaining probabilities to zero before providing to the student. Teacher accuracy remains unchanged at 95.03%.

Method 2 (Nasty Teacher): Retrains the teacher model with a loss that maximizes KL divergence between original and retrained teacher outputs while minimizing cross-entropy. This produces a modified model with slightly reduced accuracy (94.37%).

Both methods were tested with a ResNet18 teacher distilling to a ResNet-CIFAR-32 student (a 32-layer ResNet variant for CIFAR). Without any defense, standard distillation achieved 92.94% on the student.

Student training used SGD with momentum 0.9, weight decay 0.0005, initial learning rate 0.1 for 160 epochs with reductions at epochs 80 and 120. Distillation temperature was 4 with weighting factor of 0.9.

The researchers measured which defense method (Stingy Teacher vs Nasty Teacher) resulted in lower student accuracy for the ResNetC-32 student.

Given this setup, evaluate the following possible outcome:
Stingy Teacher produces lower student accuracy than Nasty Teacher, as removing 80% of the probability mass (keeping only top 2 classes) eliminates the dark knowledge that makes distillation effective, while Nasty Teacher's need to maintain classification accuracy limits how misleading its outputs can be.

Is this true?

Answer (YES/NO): YES